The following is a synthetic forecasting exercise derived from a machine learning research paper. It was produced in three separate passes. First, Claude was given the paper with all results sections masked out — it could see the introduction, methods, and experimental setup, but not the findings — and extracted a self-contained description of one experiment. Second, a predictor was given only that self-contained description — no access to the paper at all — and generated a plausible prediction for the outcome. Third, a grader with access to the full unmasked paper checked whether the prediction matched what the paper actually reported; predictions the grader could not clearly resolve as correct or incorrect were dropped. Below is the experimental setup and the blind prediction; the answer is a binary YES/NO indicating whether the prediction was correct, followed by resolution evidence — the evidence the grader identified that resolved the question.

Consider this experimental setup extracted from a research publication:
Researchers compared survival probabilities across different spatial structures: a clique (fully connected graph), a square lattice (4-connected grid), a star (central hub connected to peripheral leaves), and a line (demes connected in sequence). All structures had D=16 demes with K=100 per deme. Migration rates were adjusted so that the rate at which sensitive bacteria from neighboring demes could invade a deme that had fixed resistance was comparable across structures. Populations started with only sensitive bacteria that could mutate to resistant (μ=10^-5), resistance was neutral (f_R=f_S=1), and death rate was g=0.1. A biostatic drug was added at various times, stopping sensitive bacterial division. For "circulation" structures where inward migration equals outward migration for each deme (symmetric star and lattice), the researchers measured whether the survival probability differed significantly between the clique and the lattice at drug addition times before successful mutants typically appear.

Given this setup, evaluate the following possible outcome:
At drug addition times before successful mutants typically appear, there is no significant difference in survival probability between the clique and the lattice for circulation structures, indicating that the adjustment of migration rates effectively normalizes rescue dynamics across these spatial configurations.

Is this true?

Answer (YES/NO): YES